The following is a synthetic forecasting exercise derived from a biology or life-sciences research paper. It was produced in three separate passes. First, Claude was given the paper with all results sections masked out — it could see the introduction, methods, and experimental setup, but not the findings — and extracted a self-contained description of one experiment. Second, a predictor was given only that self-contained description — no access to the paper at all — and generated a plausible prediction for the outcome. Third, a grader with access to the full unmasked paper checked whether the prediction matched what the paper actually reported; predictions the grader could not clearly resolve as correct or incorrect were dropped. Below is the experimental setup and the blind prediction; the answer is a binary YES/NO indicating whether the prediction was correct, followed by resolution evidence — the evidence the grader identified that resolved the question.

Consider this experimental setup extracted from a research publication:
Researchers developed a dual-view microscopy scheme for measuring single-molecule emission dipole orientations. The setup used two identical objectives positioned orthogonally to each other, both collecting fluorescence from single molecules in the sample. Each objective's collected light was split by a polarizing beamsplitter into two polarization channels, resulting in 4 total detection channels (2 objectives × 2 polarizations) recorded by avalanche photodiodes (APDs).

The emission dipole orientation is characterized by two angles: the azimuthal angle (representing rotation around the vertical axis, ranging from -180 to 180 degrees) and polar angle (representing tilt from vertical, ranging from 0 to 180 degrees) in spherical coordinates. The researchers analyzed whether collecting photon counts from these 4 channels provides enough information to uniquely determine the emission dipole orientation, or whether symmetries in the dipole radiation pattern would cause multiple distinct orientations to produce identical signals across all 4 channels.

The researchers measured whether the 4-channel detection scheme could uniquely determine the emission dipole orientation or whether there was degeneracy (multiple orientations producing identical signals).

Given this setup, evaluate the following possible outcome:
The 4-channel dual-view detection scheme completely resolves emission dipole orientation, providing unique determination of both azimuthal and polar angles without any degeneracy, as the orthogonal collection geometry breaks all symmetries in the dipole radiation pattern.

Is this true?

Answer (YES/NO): NO